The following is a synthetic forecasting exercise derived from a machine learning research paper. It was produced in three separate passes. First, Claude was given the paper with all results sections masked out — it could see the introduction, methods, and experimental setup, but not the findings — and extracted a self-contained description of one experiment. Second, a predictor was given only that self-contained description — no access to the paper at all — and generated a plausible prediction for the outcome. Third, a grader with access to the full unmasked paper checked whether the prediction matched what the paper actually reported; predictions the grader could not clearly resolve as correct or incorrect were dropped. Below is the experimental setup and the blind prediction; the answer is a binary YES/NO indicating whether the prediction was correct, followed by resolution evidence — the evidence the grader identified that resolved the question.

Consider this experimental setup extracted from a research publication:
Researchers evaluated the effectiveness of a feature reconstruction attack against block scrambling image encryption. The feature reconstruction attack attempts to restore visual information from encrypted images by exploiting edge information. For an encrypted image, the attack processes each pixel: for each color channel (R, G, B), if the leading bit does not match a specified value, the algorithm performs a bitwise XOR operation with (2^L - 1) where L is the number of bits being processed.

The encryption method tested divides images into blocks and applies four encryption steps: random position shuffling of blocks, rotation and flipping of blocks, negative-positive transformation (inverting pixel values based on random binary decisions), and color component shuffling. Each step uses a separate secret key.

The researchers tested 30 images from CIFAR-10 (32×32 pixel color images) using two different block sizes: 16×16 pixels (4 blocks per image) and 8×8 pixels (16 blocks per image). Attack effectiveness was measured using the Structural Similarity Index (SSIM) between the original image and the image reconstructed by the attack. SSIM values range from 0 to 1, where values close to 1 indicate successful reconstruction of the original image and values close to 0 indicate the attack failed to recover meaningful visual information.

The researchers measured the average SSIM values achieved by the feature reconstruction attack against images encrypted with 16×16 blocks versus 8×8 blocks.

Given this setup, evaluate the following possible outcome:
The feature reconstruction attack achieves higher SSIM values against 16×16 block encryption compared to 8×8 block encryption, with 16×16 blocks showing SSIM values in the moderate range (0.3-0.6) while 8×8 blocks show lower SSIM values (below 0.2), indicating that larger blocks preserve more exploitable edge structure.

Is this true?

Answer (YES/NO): NO